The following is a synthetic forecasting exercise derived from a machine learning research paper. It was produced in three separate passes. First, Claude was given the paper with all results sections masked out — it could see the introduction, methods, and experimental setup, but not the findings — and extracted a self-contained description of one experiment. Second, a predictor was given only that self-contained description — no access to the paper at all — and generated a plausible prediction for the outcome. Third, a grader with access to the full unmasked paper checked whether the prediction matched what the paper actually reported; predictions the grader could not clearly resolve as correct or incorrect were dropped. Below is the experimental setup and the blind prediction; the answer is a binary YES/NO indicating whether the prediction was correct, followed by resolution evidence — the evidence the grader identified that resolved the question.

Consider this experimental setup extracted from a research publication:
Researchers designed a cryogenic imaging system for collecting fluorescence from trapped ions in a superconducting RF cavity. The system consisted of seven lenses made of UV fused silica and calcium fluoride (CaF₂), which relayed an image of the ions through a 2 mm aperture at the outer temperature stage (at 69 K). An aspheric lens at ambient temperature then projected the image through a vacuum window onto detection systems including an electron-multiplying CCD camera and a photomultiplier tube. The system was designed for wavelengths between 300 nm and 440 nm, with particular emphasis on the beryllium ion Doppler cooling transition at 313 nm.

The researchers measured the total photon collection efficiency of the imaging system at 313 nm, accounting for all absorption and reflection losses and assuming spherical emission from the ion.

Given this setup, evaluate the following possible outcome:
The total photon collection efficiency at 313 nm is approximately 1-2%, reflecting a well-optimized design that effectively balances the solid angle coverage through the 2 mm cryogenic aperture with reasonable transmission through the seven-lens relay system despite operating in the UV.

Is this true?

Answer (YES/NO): NO